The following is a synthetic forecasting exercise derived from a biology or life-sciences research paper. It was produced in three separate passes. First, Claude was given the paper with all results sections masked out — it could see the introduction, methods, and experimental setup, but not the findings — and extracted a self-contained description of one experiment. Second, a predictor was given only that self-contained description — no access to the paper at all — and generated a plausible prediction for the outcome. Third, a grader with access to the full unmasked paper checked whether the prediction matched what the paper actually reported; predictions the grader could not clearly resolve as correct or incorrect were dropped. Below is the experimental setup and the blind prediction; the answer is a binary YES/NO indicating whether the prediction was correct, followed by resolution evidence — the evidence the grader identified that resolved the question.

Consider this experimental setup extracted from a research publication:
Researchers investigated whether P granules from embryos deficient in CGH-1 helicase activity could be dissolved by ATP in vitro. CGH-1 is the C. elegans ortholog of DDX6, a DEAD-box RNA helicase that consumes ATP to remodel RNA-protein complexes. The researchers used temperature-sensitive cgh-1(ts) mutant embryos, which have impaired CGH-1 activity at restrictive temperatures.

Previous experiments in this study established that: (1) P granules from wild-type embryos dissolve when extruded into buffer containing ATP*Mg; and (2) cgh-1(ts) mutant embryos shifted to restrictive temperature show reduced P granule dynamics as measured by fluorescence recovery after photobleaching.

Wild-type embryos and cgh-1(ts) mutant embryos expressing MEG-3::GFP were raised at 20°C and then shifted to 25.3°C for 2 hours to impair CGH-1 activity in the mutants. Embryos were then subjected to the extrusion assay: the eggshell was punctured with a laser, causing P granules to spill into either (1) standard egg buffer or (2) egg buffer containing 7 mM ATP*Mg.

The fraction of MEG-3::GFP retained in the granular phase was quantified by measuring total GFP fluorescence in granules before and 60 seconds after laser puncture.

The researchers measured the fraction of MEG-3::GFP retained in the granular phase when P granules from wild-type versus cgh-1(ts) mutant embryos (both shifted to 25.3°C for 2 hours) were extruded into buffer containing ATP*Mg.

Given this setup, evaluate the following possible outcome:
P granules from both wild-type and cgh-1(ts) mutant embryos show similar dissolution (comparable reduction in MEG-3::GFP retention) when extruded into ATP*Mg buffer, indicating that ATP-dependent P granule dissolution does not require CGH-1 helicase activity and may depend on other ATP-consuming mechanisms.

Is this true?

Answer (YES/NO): NO